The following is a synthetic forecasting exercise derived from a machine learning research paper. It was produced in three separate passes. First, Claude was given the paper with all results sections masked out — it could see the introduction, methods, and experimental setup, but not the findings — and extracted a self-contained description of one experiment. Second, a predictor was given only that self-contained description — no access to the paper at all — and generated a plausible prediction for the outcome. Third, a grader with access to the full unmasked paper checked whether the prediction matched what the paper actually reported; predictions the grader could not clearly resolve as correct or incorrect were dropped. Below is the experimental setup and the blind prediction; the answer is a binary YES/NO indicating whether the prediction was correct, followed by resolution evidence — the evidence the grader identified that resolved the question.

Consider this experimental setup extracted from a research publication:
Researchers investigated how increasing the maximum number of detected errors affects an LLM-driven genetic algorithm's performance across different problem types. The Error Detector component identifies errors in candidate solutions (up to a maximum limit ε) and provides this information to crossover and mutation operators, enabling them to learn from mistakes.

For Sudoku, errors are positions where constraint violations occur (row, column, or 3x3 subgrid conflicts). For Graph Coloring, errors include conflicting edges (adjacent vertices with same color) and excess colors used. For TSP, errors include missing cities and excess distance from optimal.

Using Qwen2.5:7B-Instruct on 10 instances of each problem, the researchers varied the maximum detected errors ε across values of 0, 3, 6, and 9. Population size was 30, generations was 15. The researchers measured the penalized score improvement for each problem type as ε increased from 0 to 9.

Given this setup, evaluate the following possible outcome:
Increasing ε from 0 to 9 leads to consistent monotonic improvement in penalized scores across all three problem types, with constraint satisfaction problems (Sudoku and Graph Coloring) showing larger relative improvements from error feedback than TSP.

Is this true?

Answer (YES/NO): NO